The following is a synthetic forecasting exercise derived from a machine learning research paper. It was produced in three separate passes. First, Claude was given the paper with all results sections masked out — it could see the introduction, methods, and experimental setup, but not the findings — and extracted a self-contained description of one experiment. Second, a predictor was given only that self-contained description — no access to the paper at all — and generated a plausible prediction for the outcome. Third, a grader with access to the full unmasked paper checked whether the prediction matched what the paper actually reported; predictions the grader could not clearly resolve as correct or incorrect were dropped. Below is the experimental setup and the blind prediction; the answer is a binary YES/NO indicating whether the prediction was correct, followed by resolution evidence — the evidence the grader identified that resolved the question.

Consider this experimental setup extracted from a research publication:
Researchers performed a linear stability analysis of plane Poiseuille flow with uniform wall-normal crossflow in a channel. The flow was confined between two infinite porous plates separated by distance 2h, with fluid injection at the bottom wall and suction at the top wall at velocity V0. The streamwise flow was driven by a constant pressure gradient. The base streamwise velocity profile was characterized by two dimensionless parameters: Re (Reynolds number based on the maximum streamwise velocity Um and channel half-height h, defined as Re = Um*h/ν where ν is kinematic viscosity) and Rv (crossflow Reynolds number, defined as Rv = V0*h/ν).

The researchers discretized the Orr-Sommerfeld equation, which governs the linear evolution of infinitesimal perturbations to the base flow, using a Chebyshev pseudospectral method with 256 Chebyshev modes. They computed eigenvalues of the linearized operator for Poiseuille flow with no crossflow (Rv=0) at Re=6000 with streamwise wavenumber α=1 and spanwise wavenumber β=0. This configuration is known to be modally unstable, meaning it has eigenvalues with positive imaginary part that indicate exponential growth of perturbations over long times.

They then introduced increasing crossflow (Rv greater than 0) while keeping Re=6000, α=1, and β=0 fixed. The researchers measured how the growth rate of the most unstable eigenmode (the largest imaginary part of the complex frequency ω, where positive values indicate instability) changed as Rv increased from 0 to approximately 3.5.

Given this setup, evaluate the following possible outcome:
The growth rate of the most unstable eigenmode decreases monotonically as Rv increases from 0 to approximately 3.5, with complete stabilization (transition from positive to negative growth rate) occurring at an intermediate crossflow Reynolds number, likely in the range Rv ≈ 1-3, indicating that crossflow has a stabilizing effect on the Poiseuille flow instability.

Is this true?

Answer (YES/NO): NO